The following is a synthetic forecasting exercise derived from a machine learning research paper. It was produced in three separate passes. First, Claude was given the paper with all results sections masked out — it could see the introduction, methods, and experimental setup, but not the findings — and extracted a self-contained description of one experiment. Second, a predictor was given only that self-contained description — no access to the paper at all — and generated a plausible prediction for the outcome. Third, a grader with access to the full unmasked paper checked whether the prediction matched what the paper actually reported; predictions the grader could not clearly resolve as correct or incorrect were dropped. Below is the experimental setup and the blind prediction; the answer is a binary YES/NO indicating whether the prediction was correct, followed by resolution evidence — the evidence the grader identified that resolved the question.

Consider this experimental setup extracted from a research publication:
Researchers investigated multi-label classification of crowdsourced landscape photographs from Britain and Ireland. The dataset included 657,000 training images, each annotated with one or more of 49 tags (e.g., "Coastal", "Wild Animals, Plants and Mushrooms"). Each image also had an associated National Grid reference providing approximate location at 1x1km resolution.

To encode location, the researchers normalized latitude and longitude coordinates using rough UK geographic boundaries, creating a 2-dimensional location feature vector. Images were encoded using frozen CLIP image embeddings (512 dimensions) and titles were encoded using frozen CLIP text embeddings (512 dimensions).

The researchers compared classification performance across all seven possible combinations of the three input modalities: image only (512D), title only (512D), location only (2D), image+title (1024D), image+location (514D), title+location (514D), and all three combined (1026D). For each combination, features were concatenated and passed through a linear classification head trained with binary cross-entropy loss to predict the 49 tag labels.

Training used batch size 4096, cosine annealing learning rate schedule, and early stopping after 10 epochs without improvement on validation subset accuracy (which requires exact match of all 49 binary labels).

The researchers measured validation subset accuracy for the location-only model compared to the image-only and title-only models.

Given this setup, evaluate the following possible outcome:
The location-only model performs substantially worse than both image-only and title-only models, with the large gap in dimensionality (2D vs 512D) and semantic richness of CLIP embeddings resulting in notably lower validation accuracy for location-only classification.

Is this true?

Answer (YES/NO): YES